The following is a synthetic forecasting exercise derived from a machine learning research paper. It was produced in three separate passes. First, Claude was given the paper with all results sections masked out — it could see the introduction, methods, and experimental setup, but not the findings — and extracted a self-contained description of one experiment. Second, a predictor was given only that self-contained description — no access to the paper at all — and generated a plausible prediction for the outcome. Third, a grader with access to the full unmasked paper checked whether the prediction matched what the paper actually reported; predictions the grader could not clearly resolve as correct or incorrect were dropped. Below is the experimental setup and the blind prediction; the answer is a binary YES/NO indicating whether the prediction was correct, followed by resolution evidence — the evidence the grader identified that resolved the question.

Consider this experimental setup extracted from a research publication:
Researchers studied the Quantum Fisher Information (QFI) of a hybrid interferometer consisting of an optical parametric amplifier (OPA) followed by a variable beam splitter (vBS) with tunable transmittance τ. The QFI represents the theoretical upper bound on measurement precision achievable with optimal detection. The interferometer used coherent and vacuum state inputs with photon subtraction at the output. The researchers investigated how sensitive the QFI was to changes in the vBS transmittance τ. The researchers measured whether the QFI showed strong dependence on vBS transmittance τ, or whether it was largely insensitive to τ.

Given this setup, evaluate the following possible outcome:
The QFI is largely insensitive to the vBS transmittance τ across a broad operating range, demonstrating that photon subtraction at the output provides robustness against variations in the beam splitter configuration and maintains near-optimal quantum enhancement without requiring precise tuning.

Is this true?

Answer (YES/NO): YES